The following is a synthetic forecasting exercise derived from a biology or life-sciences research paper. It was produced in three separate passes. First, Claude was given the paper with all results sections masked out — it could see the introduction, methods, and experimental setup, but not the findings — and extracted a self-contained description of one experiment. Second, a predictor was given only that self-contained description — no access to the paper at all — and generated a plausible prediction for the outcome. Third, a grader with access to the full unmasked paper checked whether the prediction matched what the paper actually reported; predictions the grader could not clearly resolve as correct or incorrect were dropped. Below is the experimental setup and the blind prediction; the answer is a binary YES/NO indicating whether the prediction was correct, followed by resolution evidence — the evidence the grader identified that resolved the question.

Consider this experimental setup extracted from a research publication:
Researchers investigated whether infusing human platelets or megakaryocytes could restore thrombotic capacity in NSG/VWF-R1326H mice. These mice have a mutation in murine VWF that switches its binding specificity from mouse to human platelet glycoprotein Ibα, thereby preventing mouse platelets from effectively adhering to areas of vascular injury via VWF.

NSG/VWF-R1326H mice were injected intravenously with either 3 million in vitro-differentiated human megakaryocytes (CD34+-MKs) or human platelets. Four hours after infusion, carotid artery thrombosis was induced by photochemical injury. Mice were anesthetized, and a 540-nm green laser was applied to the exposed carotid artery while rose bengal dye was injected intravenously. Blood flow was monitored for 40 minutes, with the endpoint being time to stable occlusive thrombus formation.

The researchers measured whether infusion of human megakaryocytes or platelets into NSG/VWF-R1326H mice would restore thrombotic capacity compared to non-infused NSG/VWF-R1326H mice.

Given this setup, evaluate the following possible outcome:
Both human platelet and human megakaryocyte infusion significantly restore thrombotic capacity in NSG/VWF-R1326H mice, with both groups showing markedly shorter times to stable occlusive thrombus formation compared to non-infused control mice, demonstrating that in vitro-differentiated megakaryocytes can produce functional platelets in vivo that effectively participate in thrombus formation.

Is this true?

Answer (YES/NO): YES